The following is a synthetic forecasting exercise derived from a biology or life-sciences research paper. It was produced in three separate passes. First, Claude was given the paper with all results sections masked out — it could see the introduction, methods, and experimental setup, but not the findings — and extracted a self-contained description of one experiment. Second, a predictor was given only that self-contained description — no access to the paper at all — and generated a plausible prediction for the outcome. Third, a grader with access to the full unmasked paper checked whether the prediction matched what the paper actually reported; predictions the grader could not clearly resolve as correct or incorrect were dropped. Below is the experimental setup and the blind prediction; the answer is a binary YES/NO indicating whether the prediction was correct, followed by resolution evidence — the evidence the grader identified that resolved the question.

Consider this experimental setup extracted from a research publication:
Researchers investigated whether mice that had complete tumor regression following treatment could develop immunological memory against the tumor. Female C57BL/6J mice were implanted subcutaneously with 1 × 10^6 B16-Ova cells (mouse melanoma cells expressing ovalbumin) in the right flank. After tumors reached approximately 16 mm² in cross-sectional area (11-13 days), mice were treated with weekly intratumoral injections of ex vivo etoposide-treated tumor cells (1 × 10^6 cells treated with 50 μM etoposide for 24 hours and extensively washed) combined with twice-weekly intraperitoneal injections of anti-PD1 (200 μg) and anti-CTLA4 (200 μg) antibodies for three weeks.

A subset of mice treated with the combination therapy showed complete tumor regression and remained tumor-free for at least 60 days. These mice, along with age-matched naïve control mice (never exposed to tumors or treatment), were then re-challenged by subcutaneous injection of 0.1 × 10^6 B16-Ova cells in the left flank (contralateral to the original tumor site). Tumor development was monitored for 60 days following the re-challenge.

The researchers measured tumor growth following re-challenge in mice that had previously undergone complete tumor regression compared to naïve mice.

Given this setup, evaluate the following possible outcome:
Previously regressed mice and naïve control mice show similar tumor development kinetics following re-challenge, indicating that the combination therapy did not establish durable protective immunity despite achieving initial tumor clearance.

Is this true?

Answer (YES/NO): NO